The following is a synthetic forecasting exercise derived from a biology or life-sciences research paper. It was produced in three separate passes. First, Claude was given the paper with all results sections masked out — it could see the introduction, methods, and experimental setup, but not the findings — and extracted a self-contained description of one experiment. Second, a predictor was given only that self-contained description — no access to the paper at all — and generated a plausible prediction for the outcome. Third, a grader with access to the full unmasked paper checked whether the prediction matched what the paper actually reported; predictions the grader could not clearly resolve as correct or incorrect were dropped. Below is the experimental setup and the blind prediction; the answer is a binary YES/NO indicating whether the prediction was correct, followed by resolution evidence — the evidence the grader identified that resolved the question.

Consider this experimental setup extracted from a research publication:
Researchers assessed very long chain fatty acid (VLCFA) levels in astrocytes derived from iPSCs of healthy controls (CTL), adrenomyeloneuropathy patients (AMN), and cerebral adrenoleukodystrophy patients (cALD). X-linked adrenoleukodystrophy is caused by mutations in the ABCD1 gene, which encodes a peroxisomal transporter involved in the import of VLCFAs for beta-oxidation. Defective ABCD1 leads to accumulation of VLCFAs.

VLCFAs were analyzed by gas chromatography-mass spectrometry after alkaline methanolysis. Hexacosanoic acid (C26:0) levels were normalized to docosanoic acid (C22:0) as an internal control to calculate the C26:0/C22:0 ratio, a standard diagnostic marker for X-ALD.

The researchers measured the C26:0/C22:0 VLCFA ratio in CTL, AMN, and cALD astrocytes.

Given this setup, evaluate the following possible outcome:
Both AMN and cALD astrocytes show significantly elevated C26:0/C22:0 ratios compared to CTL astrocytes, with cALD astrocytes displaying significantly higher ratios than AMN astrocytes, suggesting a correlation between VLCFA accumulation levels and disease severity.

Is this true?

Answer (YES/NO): YES